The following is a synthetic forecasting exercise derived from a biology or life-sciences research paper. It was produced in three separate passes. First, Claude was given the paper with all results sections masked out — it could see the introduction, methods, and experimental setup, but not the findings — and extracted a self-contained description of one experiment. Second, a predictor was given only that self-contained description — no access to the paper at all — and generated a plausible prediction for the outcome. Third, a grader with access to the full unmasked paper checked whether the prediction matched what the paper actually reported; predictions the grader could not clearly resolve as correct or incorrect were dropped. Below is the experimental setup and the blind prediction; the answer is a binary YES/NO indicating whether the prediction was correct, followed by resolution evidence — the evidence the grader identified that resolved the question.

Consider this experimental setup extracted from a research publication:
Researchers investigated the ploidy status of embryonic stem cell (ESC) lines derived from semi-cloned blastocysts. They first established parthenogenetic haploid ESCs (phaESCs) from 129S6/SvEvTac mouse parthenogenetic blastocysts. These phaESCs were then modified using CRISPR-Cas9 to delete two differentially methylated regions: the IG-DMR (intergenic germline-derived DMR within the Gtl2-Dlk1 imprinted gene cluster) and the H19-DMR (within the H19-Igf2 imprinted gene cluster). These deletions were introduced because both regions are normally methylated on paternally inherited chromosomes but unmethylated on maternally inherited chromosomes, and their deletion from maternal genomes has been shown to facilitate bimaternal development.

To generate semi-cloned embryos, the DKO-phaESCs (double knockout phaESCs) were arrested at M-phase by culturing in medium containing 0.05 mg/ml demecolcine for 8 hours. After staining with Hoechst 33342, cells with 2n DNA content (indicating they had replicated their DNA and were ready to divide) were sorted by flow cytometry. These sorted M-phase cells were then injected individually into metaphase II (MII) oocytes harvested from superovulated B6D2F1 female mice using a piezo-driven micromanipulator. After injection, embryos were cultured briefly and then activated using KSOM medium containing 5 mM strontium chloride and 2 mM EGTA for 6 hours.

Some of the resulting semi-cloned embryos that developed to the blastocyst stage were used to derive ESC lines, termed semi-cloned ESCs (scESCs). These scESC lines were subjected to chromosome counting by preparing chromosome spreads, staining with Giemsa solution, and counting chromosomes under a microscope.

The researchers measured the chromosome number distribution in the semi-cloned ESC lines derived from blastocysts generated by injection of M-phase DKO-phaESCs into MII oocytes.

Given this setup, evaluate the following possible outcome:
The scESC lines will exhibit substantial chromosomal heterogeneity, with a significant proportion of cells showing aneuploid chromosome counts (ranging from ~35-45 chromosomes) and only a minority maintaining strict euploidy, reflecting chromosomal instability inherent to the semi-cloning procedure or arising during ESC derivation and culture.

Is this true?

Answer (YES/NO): NO